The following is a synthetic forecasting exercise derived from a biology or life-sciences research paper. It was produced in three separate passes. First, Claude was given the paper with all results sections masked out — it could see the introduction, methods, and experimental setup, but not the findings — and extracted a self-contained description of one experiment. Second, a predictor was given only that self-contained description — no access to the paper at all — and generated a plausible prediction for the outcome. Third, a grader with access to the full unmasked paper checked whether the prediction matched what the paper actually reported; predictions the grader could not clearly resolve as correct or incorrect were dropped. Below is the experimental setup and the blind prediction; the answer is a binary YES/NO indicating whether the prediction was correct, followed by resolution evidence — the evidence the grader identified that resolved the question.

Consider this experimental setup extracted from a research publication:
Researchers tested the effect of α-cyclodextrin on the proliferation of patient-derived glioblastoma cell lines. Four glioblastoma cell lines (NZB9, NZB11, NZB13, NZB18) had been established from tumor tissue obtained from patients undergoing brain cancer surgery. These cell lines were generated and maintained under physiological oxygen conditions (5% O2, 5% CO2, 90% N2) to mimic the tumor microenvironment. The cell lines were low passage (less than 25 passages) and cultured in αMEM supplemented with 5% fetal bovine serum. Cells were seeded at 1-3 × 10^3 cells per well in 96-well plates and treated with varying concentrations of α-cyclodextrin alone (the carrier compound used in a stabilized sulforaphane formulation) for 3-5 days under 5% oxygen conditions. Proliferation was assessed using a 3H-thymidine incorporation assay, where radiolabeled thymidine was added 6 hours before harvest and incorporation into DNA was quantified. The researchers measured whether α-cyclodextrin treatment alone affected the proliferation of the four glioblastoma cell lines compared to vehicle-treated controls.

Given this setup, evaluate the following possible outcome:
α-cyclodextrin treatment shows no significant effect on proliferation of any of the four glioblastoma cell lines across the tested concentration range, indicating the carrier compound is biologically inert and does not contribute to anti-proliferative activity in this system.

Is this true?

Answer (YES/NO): YES